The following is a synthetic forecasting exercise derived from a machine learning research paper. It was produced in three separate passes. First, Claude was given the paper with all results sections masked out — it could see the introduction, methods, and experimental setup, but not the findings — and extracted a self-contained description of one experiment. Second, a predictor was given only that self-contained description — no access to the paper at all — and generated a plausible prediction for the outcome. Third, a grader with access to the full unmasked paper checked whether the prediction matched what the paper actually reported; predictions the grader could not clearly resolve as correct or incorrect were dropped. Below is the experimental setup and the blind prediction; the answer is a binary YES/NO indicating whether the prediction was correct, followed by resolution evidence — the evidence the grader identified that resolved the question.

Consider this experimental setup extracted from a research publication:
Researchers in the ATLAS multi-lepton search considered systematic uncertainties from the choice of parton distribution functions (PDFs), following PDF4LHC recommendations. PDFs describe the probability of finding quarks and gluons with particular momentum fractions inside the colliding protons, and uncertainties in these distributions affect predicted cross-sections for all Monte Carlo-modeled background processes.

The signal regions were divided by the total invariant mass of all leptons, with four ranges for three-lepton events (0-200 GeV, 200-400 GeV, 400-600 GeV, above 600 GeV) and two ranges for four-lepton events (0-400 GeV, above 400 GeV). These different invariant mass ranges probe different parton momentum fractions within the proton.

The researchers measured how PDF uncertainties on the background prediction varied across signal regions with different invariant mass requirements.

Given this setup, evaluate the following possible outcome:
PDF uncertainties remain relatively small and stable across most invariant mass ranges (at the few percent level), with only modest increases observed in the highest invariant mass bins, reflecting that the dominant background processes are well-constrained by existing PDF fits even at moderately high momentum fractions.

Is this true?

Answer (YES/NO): YES